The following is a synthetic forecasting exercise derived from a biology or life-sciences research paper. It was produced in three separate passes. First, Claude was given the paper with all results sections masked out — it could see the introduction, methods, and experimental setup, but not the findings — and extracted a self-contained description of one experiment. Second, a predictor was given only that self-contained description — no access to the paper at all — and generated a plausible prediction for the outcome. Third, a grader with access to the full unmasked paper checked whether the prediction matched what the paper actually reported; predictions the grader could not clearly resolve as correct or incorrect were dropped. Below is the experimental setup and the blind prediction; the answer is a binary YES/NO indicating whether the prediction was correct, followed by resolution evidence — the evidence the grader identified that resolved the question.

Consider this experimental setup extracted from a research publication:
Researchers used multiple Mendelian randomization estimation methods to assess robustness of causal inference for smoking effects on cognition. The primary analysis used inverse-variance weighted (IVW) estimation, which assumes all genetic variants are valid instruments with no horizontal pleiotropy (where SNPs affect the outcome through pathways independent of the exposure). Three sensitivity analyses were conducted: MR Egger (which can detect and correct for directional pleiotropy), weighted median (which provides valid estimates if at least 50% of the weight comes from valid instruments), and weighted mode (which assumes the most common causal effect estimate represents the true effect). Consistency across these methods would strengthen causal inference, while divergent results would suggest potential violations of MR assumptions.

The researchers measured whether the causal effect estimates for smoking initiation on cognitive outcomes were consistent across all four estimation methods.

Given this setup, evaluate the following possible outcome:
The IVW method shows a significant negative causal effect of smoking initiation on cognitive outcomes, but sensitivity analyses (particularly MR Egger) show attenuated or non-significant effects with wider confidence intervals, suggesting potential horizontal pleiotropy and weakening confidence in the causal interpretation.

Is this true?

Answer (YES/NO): NO